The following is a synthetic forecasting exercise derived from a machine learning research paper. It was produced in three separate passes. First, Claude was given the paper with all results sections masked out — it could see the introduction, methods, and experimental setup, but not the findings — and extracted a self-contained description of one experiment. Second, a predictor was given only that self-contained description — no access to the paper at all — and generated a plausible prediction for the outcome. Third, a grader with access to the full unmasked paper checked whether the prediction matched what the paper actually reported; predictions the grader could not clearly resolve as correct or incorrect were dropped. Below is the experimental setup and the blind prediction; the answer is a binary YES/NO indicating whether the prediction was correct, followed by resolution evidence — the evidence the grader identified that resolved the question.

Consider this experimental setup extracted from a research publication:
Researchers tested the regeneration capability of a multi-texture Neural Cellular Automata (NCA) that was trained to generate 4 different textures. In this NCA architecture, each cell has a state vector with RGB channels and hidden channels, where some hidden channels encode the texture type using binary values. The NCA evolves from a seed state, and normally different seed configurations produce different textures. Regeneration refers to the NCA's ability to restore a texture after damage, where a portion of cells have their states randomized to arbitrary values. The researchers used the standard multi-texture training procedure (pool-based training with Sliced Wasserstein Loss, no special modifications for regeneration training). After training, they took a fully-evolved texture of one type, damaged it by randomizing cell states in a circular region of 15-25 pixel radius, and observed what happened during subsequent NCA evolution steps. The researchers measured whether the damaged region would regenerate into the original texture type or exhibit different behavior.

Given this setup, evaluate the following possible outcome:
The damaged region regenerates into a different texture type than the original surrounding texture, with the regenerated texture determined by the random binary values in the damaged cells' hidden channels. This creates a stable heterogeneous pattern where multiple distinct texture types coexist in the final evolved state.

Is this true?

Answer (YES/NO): NO